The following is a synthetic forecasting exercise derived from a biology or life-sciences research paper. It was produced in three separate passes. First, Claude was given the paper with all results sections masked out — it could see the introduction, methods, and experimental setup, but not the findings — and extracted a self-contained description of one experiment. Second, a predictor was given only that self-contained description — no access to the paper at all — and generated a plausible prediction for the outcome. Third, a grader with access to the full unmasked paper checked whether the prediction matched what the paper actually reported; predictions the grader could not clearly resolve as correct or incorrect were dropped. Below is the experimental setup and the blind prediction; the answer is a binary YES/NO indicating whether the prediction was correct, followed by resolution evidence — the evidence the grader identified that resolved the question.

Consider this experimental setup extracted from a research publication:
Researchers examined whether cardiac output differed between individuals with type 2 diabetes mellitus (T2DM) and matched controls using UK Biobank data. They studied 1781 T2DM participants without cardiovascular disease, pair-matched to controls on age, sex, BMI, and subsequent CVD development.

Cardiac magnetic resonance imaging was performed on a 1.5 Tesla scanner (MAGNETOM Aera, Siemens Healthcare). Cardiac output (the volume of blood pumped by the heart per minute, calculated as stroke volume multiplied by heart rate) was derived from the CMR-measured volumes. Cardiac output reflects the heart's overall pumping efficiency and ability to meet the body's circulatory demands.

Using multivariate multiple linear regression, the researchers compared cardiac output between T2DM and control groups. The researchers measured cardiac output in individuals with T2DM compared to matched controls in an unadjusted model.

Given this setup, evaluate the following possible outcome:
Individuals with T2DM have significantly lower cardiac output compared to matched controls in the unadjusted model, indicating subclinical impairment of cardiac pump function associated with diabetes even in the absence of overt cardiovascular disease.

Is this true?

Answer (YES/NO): NO